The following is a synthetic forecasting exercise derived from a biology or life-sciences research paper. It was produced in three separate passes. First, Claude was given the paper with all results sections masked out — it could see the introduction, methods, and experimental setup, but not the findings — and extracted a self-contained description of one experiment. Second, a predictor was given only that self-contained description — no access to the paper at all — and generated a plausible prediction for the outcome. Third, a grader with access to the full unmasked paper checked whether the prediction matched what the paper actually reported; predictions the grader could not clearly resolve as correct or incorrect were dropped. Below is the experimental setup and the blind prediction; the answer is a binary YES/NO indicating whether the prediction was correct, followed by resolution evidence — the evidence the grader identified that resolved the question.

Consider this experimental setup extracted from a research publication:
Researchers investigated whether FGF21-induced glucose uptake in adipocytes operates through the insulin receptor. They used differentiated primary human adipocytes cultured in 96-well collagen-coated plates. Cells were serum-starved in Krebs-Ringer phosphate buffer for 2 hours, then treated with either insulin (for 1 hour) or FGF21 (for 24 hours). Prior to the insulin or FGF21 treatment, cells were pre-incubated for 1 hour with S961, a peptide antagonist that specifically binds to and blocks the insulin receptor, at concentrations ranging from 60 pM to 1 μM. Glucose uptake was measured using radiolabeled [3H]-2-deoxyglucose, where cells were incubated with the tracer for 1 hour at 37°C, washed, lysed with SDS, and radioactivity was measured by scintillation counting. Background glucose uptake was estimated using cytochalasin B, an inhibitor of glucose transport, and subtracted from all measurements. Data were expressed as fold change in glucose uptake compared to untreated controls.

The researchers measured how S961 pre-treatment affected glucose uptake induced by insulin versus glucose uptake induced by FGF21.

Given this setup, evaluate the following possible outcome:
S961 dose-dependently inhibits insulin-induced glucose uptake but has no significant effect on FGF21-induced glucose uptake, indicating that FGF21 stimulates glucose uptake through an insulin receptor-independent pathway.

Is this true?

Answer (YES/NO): NO